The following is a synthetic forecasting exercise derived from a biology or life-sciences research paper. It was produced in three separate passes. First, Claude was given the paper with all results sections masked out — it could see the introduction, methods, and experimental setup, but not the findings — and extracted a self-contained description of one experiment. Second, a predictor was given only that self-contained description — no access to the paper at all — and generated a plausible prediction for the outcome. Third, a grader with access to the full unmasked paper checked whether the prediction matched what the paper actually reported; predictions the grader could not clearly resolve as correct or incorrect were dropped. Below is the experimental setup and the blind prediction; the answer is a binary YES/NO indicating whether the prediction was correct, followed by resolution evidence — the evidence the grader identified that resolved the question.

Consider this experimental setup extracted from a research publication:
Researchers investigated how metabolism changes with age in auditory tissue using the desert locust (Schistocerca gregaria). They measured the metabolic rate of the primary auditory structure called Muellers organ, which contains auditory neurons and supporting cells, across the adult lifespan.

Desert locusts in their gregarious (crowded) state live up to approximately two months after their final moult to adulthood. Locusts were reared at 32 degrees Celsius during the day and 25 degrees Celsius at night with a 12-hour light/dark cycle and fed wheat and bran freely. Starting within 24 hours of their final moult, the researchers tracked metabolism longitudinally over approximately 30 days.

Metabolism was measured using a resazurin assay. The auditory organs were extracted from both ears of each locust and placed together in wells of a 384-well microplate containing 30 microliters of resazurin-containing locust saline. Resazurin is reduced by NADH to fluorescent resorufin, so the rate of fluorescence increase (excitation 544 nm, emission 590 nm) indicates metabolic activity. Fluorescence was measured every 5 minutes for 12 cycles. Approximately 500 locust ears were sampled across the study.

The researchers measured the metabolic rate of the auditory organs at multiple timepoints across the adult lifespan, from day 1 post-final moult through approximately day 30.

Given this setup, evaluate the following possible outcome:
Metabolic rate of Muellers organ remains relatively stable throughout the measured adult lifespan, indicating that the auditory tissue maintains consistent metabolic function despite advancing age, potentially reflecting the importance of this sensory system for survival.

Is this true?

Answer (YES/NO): NO